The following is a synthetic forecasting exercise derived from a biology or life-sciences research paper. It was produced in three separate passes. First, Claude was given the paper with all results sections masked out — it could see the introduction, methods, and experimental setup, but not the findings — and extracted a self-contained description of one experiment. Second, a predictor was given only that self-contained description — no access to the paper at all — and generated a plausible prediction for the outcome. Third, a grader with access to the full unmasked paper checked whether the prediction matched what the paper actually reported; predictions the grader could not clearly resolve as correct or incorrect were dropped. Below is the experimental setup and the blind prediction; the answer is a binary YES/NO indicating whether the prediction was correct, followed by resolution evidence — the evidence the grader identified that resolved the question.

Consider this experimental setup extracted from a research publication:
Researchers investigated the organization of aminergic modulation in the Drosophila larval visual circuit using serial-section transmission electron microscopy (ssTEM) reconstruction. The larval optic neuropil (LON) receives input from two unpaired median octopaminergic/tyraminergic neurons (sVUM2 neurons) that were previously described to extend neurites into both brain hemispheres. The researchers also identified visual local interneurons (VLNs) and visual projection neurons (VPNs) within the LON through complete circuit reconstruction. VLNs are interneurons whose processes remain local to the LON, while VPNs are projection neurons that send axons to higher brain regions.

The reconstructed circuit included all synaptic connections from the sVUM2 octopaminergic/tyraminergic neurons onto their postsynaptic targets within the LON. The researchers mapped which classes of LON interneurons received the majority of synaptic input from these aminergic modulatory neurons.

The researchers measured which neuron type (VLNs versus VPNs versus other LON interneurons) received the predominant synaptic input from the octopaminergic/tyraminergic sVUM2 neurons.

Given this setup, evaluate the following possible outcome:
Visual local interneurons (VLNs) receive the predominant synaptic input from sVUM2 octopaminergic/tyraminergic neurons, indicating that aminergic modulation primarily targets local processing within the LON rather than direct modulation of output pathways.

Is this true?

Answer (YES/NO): YES